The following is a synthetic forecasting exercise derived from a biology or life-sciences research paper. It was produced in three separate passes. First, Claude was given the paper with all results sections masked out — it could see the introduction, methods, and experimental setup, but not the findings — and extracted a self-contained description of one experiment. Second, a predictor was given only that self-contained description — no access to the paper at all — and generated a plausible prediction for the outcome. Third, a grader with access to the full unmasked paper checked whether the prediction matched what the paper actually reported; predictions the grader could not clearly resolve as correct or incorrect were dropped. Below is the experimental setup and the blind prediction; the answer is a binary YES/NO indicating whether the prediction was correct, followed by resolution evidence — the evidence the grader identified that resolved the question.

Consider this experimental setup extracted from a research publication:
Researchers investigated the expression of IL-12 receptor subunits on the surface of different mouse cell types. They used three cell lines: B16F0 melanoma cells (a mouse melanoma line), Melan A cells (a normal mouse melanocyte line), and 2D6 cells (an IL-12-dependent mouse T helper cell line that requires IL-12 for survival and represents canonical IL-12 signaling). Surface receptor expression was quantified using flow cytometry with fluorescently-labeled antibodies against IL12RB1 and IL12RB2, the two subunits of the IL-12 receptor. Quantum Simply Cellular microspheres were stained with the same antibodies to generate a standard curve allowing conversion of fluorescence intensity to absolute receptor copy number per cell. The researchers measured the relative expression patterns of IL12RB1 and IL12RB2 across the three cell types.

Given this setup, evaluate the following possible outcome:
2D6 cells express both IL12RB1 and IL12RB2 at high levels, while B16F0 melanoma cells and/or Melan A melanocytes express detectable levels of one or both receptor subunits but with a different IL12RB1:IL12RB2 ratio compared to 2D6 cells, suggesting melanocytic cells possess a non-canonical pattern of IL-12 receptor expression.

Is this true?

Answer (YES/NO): YES